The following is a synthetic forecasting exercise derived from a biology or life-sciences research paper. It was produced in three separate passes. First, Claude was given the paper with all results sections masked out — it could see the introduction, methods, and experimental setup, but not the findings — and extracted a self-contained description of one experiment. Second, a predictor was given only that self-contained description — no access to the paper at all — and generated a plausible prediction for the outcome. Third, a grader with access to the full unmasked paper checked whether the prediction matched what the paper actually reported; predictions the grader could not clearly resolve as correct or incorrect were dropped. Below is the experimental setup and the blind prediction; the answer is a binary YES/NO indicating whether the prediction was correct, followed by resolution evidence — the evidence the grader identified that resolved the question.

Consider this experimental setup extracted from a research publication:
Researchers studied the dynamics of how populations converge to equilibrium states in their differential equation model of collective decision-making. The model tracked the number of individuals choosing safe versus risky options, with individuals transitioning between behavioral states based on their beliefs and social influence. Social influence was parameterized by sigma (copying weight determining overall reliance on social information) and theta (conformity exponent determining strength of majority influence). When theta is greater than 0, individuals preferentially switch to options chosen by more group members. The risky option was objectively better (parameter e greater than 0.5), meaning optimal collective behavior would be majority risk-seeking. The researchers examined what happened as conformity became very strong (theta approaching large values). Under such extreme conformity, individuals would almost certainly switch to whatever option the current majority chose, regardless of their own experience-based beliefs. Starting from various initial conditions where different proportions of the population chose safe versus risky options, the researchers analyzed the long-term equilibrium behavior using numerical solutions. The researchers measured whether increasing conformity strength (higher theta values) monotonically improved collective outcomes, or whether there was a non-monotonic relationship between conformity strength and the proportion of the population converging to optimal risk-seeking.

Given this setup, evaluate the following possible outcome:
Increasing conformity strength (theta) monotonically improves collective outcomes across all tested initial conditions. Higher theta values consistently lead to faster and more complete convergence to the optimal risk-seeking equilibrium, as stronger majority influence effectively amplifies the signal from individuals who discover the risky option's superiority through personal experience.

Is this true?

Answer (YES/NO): NO